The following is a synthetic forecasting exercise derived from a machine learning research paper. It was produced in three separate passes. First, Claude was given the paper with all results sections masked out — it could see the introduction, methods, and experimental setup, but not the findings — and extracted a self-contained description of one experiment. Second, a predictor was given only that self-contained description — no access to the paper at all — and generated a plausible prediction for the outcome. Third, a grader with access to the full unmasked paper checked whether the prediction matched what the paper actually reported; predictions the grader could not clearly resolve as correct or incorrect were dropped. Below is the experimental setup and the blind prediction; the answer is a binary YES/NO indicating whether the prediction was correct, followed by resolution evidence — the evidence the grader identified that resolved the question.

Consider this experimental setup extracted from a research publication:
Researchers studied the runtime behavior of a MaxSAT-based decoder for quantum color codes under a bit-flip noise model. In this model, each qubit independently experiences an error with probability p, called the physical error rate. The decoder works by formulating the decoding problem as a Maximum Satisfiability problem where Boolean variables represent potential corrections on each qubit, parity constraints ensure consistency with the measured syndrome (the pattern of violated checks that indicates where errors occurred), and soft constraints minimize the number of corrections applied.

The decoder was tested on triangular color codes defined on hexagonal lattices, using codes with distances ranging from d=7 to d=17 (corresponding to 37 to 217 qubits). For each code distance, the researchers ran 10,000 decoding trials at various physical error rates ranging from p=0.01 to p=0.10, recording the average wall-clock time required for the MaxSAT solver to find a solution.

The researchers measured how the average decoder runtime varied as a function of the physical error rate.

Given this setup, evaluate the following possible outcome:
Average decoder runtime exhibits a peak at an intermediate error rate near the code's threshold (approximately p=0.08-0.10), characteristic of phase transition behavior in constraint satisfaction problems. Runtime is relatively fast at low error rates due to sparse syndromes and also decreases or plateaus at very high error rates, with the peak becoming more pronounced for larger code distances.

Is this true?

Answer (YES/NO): NO